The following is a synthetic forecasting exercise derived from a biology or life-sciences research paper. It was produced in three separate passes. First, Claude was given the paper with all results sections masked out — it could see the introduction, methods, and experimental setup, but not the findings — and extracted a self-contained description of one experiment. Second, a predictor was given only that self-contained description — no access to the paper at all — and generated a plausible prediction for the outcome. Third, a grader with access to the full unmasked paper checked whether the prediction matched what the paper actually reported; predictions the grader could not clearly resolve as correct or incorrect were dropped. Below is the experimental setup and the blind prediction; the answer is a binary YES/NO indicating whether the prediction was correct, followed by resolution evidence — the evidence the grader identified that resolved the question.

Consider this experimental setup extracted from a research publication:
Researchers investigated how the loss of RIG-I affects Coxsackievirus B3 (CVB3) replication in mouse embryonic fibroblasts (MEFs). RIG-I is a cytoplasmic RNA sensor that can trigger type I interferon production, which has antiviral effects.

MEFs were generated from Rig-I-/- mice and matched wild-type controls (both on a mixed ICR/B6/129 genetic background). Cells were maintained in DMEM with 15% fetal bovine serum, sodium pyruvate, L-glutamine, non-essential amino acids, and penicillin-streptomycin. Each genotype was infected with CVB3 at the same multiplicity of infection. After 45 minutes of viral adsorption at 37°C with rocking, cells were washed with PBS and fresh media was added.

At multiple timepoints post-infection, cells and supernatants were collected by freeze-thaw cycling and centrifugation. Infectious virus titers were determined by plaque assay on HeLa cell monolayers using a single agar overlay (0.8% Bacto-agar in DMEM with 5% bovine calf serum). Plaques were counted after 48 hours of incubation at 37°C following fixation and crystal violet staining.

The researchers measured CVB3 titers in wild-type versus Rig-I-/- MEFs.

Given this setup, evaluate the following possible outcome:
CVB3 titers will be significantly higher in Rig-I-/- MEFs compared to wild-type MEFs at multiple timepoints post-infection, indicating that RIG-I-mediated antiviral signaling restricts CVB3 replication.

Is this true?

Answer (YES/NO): NO